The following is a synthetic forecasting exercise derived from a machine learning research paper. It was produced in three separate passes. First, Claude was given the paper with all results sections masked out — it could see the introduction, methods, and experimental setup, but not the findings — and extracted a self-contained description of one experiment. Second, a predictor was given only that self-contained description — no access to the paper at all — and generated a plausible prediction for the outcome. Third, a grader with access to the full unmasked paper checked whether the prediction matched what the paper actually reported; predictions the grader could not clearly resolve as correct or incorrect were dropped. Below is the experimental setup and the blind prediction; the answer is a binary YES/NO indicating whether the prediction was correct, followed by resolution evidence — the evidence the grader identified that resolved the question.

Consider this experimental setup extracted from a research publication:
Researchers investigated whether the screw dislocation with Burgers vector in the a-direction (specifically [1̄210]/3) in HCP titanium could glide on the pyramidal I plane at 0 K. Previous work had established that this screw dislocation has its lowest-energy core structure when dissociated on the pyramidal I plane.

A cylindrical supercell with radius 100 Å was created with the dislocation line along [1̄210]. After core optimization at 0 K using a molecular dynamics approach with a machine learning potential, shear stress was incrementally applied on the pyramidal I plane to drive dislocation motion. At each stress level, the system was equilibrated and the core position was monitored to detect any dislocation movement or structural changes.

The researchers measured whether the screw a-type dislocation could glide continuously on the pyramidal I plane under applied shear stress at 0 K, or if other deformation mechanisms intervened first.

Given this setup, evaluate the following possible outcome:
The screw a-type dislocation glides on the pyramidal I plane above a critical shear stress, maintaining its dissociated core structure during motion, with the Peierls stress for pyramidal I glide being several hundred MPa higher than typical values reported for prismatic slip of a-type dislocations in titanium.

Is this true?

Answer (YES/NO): NO